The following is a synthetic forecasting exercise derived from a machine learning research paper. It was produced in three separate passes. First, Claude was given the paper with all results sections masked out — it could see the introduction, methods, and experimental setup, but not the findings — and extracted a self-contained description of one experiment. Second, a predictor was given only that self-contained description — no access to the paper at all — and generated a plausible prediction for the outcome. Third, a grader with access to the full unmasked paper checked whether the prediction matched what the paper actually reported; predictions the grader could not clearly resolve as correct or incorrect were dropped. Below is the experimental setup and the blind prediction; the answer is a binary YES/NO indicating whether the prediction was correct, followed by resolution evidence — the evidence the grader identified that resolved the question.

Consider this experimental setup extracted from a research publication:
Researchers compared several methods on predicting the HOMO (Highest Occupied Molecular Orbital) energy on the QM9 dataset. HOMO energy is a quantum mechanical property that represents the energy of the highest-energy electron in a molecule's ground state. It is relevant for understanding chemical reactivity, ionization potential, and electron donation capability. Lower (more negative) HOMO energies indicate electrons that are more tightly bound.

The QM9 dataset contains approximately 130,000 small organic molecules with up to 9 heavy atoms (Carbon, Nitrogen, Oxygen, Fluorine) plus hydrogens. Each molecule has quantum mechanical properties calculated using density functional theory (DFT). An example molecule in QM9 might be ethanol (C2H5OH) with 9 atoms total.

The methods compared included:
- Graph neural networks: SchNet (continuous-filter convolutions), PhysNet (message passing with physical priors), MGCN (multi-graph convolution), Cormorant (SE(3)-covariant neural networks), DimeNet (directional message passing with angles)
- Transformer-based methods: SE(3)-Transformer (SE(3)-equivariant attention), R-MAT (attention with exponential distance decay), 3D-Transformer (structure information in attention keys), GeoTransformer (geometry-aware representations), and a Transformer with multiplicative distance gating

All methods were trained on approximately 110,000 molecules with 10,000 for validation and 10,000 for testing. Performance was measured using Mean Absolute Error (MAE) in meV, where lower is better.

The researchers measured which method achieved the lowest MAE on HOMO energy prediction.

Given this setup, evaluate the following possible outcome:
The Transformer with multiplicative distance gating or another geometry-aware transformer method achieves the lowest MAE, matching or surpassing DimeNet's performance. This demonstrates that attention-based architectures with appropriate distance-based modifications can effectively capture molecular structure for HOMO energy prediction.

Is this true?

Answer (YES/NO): YES